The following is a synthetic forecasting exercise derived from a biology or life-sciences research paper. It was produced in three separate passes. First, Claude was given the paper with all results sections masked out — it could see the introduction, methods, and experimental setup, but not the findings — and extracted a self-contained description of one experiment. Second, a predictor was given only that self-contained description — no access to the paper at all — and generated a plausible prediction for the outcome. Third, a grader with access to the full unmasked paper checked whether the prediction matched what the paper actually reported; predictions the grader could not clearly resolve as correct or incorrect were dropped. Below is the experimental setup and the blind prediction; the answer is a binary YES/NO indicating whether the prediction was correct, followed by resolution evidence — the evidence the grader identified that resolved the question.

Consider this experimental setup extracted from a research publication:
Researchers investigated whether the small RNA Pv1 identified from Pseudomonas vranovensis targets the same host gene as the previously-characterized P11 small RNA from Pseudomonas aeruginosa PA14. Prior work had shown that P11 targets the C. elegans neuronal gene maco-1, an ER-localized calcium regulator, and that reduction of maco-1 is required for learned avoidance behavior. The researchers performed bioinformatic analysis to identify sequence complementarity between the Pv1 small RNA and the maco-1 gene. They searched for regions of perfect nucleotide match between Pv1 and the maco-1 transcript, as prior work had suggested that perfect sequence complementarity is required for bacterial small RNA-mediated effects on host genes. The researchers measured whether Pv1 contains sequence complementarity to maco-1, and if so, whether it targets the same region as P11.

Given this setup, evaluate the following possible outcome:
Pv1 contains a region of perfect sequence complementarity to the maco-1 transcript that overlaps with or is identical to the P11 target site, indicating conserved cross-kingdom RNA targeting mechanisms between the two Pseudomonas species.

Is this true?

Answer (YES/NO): NO